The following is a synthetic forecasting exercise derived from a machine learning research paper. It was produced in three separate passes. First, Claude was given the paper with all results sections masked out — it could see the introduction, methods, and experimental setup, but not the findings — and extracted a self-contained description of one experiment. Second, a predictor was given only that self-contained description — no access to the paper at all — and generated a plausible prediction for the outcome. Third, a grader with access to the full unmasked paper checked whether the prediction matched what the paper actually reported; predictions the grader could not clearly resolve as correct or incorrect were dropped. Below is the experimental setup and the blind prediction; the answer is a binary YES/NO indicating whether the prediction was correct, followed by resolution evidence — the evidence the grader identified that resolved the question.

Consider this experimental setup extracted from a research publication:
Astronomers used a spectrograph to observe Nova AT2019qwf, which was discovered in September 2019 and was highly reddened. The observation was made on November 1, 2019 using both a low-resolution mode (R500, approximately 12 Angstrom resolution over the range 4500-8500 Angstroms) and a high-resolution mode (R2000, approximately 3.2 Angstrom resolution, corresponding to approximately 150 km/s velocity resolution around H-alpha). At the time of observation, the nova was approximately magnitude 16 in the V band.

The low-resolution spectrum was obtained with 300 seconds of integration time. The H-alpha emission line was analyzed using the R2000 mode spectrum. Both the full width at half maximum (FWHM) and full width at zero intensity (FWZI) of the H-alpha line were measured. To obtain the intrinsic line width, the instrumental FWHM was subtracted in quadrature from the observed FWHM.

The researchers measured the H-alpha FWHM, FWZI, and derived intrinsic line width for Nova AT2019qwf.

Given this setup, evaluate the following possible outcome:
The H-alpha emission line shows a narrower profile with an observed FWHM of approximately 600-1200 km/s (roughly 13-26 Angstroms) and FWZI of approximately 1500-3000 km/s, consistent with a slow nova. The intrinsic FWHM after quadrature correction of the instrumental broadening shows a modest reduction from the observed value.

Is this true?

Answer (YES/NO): NO